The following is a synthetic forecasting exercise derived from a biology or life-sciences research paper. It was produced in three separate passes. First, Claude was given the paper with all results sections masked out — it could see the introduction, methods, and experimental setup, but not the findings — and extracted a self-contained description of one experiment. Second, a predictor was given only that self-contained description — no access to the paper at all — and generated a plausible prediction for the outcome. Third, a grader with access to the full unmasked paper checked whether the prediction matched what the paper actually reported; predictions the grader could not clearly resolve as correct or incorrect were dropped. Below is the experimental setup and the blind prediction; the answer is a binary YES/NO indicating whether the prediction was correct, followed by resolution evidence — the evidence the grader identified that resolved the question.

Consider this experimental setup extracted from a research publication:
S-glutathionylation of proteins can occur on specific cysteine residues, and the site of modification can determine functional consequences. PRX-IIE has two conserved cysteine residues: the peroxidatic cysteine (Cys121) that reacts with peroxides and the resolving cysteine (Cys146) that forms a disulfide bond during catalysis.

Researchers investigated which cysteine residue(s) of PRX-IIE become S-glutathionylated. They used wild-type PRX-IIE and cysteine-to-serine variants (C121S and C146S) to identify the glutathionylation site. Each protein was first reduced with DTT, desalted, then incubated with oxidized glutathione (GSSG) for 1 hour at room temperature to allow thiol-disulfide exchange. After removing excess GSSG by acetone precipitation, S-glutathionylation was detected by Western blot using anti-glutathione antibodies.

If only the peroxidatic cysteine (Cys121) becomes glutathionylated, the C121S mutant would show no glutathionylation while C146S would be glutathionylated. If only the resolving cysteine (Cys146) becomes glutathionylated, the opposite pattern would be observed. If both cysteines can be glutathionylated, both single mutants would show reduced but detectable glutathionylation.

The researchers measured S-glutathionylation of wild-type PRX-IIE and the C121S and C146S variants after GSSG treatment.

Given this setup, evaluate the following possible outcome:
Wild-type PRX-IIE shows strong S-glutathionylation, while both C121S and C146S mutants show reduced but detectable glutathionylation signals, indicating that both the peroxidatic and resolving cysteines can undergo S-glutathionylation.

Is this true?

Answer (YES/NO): NO